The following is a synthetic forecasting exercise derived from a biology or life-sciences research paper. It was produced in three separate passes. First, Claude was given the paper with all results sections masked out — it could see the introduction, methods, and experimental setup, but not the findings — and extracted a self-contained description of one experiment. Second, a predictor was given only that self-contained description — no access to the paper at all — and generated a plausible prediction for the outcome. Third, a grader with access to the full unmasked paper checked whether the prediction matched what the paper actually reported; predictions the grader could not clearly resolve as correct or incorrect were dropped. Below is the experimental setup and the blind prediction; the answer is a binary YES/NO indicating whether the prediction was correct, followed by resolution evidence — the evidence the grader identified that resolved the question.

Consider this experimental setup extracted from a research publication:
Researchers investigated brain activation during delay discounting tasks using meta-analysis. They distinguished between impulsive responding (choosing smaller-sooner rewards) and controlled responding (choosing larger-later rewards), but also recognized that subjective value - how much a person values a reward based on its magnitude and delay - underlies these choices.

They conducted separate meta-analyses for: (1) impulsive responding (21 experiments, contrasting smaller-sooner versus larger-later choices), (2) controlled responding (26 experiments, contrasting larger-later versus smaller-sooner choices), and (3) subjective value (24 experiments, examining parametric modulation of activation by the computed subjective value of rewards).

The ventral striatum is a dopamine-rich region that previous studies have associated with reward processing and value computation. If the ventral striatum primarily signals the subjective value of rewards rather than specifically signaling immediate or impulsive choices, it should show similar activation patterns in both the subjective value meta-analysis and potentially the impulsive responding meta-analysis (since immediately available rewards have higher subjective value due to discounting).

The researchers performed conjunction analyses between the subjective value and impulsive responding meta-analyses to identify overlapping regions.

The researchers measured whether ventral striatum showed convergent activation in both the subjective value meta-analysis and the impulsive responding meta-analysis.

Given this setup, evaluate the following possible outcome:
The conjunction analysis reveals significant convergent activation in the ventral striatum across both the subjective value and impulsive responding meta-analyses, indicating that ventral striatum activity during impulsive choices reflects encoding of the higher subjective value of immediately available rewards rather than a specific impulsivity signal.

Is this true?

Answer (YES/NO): YES